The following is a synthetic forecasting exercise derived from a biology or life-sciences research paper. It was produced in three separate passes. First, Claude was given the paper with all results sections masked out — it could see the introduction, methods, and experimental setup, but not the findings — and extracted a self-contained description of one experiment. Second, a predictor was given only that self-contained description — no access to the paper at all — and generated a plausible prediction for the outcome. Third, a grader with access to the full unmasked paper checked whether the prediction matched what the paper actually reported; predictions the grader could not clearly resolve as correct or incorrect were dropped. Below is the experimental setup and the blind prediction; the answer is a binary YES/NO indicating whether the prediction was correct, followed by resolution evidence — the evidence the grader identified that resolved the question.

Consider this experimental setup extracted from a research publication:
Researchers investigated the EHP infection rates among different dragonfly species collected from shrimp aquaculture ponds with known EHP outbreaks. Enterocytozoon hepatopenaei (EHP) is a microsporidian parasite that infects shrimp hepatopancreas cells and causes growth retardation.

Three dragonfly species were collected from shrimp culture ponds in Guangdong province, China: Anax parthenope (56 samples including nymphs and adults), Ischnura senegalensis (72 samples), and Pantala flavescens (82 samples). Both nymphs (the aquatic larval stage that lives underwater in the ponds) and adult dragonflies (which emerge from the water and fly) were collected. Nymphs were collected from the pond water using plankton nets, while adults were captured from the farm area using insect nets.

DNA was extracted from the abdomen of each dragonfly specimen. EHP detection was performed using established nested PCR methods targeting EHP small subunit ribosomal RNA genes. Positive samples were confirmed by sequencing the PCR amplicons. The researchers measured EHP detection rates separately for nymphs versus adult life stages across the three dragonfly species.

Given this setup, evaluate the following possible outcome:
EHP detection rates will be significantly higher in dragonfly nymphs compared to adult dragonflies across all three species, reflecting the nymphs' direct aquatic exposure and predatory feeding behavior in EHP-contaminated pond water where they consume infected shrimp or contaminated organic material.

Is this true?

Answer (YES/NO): NO